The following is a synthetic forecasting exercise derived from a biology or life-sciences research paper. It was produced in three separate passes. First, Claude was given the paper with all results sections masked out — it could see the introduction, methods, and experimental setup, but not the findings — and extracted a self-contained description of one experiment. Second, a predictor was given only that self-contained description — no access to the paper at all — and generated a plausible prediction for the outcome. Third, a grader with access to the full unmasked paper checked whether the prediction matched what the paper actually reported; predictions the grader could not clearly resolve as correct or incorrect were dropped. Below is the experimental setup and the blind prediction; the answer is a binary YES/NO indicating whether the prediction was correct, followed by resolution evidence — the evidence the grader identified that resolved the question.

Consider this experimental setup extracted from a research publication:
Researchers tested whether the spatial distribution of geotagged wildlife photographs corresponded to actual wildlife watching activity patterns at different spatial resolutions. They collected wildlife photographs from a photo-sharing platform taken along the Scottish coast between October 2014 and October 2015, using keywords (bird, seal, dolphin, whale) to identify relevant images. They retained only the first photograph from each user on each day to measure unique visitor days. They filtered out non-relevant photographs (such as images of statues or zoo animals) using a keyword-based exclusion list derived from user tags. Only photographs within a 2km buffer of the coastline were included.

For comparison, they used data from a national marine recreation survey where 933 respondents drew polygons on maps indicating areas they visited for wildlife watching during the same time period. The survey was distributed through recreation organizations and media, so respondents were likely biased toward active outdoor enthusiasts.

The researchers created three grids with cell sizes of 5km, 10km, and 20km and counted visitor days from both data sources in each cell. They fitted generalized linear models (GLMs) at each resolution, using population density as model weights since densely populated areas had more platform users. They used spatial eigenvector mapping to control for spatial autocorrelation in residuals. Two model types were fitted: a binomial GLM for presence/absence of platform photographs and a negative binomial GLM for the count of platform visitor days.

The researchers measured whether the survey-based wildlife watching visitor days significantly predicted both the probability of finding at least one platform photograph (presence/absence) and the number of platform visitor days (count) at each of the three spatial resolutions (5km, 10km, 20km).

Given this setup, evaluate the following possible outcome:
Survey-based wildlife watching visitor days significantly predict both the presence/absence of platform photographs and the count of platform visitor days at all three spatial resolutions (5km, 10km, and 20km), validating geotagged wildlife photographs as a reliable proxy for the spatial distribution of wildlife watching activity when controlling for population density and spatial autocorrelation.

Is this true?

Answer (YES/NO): NO